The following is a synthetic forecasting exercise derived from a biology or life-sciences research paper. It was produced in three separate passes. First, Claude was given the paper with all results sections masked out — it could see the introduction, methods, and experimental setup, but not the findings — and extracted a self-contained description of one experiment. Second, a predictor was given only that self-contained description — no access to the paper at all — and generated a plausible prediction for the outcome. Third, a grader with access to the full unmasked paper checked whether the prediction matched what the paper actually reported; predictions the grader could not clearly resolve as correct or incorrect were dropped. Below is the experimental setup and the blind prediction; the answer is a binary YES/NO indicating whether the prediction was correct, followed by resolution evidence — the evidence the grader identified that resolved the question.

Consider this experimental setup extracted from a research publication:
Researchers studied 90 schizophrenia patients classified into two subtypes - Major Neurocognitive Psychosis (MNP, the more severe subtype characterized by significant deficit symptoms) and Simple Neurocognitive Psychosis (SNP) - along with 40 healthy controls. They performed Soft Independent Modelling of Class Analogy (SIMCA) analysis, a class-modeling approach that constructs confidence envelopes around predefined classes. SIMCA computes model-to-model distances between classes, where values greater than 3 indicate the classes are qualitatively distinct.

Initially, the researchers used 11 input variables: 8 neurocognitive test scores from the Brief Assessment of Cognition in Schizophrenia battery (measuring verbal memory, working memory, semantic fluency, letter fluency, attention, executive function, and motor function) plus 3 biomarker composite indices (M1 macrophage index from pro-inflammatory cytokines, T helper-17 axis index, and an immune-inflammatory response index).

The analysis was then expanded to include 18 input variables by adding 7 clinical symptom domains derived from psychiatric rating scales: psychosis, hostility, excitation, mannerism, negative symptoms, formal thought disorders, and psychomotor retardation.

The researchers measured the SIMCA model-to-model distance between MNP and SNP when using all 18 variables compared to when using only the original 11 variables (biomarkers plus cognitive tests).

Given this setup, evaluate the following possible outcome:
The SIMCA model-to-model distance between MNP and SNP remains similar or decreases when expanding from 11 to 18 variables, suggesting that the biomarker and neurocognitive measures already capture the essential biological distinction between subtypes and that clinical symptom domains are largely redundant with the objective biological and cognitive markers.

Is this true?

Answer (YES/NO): YES